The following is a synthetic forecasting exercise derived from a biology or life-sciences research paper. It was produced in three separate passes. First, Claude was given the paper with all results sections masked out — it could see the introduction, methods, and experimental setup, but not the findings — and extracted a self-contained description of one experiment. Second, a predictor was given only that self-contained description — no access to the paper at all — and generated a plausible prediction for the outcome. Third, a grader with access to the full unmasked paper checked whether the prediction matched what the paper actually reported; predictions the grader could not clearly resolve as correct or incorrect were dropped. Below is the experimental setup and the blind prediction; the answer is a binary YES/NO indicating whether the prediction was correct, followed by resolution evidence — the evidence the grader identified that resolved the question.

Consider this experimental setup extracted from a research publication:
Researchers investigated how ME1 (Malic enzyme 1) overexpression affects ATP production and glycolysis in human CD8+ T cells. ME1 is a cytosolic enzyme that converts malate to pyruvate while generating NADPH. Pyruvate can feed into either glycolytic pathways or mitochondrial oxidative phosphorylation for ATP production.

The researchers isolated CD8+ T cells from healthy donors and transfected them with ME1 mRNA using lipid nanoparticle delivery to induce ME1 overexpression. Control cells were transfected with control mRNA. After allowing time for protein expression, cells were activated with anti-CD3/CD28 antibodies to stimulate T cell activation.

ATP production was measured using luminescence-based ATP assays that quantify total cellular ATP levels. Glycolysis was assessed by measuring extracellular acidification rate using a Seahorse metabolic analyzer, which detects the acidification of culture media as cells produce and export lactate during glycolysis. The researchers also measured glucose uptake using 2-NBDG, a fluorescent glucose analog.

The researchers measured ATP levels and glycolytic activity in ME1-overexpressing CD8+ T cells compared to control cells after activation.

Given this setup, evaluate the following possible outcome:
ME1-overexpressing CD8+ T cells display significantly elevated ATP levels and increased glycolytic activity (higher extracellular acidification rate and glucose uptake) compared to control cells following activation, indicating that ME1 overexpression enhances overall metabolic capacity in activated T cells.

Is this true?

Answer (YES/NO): NO